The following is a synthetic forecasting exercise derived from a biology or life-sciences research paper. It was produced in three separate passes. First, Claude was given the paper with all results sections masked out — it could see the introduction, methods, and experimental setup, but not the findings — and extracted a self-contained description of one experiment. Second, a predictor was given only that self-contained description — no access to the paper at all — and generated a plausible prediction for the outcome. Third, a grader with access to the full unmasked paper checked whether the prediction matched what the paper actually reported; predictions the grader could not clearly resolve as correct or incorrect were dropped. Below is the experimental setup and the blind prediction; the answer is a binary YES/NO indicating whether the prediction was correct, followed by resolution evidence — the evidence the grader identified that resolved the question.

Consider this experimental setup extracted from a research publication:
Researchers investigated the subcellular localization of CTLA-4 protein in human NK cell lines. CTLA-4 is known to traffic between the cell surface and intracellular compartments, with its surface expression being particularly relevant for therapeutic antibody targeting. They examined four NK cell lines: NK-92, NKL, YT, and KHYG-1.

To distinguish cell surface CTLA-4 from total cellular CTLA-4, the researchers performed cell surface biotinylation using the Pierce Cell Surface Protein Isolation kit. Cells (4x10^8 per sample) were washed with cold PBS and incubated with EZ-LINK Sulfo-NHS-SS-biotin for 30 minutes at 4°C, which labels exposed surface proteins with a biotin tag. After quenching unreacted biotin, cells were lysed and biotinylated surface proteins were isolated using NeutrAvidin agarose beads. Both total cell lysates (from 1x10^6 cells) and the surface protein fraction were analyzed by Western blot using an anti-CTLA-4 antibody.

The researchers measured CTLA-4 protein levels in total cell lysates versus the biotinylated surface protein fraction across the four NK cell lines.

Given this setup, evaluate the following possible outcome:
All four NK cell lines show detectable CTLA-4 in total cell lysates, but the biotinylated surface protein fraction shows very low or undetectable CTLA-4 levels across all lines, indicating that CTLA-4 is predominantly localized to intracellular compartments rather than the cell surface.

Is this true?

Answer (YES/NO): NO